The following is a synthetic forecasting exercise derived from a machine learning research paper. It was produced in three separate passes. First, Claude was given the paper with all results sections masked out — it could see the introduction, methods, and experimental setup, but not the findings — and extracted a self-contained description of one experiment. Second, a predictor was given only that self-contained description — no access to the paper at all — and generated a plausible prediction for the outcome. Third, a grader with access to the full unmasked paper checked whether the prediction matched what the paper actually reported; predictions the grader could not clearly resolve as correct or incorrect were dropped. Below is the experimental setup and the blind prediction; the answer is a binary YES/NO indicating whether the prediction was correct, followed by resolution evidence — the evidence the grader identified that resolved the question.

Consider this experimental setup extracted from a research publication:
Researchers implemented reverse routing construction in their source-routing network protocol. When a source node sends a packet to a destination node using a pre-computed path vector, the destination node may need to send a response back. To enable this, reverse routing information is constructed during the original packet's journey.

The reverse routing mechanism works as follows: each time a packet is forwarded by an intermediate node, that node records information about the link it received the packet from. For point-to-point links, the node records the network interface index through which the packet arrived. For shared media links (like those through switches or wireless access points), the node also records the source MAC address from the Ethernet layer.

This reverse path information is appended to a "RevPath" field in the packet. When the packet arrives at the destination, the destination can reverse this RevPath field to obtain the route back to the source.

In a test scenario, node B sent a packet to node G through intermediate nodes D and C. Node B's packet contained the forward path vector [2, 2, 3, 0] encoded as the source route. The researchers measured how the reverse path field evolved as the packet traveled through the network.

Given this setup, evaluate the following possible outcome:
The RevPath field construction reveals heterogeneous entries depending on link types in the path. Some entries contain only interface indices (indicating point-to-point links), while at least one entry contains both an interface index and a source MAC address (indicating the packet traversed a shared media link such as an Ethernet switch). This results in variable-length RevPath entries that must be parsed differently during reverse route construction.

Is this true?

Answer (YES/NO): NO